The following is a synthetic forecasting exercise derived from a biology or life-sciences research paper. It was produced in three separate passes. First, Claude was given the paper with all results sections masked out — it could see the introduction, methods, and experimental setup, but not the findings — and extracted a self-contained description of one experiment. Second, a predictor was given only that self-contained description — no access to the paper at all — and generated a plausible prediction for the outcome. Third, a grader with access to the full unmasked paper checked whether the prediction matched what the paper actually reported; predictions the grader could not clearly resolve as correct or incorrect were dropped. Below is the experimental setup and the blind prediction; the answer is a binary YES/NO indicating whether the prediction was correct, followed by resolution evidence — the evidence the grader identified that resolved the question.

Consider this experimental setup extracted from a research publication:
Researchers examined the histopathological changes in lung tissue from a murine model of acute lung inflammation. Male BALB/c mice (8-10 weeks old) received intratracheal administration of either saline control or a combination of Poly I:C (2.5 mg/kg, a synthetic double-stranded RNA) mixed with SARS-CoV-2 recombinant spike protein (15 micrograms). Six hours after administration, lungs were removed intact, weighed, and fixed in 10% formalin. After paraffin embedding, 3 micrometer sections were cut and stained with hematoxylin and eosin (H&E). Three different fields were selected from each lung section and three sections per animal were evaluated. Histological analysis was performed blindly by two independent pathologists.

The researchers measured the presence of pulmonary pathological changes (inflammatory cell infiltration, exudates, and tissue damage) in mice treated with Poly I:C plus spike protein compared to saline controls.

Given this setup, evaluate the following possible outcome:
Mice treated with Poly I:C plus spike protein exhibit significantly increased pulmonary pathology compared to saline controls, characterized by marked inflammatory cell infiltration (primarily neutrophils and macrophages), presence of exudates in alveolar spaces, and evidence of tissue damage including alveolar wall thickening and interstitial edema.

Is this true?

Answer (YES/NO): NO